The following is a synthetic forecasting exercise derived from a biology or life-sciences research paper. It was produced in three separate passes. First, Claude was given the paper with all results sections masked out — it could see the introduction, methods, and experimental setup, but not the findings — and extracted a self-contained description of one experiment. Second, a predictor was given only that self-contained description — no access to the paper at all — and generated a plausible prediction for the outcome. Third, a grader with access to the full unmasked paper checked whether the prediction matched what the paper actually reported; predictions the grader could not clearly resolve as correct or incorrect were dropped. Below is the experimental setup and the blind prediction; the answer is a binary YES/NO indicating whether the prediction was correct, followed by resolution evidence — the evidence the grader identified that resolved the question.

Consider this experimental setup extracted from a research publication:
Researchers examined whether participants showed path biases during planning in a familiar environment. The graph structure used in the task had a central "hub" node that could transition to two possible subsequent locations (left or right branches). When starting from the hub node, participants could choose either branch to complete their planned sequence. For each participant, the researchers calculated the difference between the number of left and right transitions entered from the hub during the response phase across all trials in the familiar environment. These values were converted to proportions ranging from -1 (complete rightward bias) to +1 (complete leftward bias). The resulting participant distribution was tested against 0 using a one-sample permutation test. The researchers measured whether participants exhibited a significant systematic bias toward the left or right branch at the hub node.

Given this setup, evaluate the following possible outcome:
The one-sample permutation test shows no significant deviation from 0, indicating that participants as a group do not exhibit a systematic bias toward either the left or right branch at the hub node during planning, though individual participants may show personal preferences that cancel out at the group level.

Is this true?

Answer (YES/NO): YES